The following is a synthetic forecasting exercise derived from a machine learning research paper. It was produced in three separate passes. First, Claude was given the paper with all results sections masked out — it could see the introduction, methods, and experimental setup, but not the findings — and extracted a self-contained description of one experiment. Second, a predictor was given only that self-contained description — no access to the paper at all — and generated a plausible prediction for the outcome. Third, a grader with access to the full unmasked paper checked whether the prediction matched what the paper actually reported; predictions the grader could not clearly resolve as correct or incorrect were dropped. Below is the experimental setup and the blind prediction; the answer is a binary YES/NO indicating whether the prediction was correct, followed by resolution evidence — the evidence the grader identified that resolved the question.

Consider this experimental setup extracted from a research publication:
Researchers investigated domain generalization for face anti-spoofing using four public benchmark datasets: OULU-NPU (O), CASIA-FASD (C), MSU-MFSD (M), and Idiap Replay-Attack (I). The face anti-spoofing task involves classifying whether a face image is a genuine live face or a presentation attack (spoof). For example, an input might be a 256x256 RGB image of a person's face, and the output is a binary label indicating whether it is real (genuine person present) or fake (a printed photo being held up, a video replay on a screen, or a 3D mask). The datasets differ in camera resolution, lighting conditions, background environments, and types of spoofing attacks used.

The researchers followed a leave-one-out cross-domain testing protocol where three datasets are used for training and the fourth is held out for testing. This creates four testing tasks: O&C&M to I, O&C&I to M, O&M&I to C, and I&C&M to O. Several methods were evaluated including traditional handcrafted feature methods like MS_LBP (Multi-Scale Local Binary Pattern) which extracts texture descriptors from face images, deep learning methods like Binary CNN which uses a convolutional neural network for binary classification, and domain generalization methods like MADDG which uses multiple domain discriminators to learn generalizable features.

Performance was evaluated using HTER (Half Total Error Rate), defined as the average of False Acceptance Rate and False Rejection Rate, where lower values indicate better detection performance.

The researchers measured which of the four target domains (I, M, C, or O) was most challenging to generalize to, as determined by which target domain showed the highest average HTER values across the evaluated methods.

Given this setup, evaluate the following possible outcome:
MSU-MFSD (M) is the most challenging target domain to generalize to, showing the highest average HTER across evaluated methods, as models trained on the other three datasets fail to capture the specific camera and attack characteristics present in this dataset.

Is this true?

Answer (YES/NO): NO